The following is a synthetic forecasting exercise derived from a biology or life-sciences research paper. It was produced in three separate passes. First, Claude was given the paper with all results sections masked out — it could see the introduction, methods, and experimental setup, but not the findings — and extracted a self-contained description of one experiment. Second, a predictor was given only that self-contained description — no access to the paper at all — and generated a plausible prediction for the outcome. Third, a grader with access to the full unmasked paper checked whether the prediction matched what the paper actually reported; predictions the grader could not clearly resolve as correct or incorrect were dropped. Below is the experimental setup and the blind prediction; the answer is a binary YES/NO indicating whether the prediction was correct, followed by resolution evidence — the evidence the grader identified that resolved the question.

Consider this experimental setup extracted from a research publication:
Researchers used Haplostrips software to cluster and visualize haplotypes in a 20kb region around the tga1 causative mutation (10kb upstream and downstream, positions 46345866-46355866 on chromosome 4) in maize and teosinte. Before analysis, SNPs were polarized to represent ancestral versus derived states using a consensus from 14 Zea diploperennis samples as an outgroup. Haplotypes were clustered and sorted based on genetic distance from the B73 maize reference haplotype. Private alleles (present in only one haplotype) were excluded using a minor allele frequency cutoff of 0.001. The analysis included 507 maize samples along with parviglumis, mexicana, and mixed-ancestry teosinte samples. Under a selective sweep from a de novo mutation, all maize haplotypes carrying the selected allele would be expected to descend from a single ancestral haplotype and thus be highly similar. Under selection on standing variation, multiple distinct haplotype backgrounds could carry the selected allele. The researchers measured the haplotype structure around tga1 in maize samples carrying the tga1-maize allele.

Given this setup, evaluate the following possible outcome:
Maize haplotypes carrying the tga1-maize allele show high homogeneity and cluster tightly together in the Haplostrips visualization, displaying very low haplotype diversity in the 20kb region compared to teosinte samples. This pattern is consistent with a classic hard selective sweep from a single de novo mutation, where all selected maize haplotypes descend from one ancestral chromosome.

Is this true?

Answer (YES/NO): NO